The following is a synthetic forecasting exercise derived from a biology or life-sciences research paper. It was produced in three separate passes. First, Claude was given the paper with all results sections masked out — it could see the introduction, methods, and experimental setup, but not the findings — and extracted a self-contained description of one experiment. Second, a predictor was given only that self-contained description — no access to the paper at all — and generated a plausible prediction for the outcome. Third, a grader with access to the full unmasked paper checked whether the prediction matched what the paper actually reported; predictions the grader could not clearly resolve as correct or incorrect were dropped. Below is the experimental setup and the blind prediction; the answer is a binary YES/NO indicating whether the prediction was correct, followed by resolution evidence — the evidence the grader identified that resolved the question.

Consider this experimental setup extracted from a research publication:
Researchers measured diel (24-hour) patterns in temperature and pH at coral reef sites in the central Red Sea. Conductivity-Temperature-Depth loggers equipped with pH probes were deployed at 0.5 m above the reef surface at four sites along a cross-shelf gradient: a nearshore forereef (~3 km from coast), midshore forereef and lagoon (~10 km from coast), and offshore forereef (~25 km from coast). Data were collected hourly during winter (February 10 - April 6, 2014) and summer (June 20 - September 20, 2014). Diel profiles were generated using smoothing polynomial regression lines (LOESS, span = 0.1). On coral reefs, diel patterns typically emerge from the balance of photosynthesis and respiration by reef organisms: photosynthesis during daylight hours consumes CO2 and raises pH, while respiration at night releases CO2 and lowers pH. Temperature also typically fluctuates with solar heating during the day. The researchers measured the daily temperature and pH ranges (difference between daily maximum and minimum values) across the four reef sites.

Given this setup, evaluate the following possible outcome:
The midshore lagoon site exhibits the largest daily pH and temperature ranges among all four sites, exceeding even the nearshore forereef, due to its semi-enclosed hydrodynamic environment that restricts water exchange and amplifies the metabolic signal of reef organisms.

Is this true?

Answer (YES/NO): NO